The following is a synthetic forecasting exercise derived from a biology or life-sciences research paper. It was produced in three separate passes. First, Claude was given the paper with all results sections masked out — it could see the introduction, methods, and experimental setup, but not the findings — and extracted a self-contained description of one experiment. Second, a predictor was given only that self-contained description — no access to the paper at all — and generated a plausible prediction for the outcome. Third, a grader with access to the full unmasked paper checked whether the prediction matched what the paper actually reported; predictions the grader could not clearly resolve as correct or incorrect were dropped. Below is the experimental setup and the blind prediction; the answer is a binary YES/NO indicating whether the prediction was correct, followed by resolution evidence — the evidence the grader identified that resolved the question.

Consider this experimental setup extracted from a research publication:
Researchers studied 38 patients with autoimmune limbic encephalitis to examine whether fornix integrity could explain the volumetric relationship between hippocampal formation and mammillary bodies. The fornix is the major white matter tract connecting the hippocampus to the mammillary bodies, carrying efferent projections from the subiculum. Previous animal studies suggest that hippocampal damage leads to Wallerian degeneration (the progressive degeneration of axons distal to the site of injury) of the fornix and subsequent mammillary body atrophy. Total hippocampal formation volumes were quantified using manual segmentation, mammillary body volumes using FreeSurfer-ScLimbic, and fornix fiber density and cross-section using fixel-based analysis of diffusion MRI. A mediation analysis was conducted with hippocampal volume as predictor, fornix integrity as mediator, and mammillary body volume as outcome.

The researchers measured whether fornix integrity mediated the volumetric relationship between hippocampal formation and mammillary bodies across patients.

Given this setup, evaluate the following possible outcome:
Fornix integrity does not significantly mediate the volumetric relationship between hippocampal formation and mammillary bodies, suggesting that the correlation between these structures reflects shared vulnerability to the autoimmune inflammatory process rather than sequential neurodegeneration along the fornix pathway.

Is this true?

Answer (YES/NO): NO